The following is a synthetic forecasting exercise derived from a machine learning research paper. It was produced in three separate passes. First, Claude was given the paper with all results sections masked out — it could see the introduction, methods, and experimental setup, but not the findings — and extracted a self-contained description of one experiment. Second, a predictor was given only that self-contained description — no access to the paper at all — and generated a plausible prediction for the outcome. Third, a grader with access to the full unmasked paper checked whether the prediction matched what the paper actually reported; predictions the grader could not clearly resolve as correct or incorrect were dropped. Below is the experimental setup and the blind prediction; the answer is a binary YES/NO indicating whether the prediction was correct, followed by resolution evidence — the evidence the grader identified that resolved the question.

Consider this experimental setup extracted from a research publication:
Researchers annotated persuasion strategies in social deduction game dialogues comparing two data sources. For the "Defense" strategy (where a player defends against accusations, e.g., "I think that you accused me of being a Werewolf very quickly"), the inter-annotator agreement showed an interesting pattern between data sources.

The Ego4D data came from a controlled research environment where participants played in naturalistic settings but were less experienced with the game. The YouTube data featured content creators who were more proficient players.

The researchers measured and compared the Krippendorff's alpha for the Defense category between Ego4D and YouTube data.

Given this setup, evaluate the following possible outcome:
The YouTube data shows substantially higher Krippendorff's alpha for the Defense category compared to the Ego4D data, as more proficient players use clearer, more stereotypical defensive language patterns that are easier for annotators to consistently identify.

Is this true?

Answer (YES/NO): YES